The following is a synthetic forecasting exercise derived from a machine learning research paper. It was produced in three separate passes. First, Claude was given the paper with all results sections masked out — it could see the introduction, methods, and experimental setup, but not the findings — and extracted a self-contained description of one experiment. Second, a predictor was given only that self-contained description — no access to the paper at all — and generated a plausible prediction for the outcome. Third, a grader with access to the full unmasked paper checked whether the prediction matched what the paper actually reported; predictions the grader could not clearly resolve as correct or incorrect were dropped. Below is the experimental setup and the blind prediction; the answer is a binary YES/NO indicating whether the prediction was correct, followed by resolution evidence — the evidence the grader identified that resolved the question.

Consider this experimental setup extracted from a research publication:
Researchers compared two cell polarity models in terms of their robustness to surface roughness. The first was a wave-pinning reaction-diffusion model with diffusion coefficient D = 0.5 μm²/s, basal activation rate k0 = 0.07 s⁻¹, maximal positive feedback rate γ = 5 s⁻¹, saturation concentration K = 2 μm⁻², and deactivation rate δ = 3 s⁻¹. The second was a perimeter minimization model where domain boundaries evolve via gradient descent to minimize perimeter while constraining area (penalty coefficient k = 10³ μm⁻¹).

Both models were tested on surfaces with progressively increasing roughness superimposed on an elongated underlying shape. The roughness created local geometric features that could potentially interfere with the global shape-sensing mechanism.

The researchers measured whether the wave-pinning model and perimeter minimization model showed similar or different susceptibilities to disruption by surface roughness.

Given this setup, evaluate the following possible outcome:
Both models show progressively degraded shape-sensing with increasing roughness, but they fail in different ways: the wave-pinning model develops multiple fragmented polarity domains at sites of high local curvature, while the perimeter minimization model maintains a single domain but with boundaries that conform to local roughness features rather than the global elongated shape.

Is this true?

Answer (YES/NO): NO